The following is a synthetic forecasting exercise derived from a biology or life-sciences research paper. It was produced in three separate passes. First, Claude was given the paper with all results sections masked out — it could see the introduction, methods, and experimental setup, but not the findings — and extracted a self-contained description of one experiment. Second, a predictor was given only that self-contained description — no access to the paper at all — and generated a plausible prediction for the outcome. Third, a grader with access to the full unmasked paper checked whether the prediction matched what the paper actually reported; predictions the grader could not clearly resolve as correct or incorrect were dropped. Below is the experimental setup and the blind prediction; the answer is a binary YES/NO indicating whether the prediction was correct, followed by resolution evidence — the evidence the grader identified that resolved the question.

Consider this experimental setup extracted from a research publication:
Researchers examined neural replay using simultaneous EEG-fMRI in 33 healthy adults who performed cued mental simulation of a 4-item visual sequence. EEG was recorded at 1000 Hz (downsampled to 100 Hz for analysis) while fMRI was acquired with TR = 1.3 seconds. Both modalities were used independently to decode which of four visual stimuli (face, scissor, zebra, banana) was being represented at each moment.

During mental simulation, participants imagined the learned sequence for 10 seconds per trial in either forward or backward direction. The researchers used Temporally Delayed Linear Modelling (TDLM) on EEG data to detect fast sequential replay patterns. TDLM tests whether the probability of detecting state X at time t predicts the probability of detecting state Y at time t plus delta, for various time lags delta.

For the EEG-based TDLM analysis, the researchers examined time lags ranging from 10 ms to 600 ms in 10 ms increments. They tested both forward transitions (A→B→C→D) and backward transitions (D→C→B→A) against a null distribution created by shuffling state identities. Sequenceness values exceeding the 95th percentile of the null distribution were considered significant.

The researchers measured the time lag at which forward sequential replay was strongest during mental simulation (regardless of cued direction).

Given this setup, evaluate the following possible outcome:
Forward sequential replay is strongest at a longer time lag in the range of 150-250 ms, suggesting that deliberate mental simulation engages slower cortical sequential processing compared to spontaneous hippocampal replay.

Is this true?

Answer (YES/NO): NO